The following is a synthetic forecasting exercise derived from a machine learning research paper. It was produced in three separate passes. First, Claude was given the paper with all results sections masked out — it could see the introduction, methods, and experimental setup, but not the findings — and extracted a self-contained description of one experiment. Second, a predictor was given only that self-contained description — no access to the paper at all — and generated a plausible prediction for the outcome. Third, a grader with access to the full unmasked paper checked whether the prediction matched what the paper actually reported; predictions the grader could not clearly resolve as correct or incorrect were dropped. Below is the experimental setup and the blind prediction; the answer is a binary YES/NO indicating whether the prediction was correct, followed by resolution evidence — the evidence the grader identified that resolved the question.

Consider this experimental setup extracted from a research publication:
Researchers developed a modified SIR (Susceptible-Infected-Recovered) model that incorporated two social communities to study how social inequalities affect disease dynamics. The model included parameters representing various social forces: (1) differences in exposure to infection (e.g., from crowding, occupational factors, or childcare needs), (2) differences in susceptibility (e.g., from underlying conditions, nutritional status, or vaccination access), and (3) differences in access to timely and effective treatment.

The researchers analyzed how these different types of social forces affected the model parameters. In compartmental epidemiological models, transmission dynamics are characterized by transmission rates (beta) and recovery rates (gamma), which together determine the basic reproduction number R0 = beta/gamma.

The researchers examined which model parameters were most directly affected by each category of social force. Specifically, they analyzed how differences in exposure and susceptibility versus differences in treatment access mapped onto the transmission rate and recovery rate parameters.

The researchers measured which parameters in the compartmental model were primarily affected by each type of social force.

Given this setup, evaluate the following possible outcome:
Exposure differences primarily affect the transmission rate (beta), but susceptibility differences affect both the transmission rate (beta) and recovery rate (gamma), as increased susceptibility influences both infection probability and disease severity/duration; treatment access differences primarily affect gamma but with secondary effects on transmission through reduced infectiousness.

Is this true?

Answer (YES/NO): NO